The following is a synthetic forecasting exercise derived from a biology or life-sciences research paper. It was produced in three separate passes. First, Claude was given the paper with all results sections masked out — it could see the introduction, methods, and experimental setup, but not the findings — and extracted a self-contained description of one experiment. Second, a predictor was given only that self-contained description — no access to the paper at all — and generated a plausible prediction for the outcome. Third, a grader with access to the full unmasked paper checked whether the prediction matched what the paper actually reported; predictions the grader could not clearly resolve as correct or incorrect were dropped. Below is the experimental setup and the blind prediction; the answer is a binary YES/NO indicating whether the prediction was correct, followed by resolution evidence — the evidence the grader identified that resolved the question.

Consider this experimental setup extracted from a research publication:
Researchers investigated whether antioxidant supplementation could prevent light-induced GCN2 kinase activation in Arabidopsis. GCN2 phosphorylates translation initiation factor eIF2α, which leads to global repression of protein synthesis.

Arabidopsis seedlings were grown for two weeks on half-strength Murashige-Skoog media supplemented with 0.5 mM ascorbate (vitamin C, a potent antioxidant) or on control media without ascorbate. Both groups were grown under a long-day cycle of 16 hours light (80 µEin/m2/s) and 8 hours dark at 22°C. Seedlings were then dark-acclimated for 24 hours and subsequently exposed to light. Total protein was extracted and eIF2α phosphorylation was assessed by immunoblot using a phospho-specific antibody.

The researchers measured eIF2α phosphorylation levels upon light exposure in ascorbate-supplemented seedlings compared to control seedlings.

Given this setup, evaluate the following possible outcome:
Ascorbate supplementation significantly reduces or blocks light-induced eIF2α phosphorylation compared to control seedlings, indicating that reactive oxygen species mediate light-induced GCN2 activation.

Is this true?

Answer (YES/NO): NO